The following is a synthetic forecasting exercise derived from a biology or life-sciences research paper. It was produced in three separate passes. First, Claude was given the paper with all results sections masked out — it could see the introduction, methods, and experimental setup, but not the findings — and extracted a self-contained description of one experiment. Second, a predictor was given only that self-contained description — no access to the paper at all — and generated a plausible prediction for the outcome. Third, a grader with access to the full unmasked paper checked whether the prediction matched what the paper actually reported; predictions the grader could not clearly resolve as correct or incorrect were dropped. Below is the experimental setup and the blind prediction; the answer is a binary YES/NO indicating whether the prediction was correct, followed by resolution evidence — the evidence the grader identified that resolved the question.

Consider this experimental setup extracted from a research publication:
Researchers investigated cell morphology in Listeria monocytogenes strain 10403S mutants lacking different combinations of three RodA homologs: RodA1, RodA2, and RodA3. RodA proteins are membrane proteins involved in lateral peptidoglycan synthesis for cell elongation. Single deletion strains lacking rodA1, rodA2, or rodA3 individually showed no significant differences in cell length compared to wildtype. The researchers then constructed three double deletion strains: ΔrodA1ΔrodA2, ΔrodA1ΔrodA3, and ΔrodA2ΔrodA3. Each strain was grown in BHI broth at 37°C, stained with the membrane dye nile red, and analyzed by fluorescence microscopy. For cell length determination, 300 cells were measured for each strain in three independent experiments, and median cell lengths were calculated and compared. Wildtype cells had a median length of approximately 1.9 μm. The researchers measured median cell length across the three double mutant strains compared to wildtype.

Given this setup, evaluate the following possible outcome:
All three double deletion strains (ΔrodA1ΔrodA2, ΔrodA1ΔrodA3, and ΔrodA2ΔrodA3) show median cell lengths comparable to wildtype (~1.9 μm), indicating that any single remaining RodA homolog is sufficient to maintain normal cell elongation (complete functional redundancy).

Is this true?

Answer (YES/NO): NO